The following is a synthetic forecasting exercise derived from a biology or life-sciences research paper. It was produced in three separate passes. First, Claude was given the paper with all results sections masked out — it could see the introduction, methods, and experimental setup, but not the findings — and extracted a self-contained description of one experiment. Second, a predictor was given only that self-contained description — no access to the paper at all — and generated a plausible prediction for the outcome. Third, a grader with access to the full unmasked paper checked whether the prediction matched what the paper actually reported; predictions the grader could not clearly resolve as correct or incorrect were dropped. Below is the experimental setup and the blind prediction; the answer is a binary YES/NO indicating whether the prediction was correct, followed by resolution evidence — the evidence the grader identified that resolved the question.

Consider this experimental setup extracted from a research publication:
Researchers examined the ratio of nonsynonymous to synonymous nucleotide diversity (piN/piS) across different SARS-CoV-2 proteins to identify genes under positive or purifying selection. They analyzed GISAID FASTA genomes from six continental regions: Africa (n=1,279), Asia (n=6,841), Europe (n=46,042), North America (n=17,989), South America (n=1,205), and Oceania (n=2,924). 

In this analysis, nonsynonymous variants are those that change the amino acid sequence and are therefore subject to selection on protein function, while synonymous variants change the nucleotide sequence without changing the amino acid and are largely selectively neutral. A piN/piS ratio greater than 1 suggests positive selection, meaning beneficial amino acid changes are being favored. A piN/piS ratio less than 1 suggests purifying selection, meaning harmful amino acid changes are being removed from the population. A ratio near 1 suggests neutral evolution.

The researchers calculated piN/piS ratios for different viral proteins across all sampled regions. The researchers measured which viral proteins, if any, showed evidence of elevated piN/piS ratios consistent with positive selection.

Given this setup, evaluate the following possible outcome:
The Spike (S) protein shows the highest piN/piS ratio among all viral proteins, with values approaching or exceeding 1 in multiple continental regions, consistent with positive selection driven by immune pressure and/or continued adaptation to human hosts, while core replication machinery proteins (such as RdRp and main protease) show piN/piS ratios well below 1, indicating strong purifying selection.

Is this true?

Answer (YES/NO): NO